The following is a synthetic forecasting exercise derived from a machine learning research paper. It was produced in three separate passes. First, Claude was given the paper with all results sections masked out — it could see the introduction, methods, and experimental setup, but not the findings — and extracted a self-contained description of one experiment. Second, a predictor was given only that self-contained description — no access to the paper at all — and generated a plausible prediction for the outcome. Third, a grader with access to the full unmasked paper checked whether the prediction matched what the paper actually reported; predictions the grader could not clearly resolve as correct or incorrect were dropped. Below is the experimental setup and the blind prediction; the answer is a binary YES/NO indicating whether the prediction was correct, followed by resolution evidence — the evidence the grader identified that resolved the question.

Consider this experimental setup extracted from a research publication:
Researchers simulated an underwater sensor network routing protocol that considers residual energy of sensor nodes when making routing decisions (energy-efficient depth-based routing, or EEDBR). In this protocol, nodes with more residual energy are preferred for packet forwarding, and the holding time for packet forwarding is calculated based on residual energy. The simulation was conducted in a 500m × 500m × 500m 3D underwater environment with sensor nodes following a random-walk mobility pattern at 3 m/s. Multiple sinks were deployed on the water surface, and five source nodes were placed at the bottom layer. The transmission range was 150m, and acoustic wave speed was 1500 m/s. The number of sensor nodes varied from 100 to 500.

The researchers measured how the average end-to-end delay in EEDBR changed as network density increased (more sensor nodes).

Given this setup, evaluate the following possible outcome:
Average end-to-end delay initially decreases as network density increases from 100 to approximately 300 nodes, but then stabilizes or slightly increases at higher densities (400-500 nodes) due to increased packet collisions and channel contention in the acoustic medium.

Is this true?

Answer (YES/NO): NO